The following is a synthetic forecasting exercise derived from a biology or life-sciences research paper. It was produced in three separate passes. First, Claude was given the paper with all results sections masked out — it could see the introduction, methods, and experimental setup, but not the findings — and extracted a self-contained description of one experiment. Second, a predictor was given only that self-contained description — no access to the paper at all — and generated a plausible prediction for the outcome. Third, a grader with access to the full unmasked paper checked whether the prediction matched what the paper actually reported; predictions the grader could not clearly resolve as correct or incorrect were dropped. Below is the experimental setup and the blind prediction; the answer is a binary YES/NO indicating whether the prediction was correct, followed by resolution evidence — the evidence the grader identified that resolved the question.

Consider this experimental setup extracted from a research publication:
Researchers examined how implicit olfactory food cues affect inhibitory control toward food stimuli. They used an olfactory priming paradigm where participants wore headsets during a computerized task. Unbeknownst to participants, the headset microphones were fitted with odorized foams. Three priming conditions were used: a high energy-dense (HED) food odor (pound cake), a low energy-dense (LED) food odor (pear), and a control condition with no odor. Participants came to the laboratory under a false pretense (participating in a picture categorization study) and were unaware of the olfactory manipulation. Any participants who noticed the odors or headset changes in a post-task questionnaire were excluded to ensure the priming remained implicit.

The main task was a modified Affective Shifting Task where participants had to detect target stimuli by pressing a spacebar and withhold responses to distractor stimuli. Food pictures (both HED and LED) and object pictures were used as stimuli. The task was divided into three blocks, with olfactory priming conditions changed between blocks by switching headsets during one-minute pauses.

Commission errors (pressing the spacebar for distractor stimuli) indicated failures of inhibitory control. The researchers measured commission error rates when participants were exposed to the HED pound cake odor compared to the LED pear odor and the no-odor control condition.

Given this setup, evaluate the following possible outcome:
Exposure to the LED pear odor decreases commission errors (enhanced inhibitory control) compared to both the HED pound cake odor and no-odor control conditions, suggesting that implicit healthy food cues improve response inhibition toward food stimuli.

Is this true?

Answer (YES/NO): NO